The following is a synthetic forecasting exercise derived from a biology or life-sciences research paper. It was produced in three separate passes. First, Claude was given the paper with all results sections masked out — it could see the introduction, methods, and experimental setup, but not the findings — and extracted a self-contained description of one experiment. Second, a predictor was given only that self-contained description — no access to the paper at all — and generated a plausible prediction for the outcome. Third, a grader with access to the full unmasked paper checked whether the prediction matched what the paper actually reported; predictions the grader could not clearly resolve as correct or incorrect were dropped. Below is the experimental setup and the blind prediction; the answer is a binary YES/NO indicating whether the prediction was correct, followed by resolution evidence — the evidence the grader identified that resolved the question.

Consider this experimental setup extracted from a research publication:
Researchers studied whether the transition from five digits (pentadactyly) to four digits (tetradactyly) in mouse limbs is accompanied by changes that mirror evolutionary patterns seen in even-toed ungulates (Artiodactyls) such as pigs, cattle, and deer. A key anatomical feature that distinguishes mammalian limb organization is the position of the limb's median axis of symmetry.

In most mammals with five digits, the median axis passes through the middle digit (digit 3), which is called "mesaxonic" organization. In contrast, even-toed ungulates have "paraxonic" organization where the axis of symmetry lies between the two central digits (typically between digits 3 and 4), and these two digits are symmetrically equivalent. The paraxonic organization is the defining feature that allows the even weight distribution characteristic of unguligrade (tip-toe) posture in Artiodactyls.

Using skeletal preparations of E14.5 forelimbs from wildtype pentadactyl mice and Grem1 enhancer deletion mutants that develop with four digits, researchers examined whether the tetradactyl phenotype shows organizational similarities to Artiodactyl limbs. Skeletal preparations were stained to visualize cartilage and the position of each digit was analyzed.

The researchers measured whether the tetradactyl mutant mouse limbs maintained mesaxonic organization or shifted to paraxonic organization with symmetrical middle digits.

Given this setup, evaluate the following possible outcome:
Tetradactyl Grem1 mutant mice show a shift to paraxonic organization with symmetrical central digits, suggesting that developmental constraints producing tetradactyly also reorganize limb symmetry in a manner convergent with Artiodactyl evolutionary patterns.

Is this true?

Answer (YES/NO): YES